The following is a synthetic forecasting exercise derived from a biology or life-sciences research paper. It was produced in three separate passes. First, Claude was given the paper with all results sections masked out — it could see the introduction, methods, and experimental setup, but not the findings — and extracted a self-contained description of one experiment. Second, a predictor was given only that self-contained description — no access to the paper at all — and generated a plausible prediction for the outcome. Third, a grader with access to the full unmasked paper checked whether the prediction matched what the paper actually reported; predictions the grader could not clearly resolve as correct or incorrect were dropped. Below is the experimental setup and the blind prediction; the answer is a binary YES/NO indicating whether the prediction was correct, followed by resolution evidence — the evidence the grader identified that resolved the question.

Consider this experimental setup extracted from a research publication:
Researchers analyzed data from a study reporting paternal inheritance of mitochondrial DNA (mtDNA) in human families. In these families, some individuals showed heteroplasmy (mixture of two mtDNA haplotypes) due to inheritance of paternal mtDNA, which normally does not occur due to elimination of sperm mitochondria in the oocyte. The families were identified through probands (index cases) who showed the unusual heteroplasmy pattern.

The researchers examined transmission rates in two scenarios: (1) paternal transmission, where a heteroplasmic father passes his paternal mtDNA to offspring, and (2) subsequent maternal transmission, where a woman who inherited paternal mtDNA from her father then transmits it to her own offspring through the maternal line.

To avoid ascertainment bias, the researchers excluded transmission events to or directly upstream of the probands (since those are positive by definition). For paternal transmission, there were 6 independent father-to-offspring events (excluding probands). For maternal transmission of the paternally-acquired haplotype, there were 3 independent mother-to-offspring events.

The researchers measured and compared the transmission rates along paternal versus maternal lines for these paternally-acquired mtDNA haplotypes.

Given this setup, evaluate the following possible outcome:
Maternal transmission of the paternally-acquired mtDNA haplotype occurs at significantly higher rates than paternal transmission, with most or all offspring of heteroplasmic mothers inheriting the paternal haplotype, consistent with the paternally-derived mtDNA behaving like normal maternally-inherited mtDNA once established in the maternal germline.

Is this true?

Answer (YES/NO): NO